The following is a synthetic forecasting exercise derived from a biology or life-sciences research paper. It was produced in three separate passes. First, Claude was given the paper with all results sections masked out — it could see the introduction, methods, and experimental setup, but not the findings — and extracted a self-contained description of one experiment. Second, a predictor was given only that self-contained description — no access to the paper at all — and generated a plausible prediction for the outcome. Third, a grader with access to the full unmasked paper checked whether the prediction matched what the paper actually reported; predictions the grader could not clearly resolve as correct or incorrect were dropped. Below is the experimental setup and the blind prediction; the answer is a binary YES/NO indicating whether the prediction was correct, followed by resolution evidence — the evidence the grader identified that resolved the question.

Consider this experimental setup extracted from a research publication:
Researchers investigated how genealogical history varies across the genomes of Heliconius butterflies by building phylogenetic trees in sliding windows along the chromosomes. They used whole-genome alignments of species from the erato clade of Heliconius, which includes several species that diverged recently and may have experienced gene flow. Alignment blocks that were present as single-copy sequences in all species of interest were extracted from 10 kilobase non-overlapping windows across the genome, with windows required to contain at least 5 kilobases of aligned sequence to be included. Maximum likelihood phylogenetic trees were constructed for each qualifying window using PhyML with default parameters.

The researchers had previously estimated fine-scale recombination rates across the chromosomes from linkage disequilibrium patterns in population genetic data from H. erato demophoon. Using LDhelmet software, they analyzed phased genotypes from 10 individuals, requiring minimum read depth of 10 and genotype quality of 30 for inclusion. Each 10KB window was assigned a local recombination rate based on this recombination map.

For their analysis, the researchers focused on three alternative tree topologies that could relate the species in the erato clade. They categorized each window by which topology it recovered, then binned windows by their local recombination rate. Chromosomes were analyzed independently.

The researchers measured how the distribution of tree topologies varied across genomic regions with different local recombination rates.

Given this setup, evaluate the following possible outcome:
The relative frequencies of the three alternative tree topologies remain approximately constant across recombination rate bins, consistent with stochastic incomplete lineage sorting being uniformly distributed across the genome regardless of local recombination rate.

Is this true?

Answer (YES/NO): NO